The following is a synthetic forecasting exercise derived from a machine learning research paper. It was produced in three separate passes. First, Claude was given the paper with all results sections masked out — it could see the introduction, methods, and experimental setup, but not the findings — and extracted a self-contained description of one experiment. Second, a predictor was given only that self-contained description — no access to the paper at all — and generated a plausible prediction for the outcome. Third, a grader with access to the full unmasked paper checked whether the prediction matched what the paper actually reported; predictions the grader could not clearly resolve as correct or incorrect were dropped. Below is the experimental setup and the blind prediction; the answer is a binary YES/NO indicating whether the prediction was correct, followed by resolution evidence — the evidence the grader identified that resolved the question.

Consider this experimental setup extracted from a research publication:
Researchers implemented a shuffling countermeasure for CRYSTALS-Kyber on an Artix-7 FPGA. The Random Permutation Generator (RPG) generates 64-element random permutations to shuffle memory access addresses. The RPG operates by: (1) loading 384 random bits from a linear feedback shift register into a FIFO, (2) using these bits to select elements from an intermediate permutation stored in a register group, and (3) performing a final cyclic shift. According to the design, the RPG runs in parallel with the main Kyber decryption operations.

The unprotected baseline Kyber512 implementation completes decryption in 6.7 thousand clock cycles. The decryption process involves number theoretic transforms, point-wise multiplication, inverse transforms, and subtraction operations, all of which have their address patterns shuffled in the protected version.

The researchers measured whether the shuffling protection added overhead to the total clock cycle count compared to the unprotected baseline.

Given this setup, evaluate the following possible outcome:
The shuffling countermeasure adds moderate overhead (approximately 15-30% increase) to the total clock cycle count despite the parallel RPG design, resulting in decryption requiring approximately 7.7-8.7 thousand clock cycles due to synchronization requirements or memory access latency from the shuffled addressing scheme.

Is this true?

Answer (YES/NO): NO